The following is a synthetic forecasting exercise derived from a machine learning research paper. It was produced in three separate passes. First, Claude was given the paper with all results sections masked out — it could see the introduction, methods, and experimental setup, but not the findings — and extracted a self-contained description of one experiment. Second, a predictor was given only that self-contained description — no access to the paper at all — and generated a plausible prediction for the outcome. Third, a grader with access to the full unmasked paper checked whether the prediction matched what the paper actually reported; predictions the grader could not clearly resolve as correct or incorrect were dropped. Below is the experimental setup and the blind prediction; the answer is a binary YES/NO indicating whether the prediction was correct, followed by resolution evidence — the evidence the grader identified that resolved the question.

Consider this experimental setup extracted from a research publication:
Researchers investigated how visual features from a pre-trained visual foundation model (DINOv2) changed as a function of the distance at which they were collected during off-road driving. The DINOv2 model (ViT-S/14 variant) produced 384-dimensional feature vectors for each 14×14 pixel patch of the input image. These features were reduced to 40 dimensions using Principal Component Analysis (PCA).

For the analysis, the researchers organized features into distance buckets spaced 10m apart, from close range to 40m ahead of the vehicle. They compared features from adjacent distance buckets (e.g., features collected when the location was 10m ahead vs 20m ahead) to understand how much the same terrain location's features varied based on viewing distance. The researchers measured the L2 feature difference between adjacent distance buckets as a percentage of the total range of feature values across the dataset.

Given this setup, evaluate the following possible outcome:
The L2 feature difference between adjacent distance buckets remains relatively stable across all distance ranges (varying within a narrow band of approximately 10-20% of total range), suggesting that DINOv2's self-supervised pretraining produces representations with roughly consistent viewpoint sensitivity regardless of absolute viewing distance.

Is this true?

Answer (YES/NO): NO